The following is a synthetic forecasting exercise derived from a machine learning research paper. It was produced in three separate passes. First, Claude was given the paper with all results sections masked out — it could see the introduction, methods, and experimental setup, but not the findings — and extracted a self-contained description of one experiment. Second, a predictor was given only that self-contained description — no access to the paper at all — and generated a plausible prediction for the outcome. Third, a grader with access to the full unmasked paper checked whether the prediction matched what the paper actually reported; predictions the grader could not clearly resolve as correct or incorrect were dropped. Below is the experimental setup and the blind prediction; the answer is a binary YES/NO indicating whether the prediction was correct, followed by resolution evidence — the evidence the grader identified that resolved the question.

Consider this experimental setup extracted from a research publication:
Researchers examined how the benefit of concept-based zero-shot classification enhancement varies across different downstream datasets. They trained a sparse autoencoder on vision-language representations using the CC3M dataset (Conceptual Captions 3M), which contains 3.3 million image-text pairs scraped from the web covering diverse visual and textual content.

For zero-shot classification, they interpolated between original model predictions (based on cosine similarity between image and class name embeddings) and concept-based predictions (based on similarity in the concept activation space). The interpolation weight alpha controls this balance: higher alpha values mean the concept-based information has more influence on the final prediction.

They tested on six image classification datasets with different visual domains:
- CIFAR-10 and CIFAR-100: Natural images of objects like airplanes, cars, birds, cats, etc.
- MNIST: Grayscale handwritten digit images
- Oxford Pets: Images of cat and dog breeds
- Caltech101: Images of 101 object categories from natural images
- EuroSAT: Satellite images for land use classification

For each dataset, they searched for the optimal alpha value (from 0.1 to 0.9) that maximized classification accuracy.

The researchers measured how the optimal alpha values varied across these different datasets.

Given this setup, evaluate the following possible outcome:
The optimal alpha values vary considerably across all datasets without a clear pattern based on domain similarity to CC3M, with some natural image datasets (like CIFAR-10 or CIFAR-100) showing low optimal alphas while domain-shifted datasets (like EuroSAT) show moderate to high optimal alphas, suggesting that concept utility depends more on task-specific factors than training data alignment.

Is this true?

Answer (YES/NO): NO